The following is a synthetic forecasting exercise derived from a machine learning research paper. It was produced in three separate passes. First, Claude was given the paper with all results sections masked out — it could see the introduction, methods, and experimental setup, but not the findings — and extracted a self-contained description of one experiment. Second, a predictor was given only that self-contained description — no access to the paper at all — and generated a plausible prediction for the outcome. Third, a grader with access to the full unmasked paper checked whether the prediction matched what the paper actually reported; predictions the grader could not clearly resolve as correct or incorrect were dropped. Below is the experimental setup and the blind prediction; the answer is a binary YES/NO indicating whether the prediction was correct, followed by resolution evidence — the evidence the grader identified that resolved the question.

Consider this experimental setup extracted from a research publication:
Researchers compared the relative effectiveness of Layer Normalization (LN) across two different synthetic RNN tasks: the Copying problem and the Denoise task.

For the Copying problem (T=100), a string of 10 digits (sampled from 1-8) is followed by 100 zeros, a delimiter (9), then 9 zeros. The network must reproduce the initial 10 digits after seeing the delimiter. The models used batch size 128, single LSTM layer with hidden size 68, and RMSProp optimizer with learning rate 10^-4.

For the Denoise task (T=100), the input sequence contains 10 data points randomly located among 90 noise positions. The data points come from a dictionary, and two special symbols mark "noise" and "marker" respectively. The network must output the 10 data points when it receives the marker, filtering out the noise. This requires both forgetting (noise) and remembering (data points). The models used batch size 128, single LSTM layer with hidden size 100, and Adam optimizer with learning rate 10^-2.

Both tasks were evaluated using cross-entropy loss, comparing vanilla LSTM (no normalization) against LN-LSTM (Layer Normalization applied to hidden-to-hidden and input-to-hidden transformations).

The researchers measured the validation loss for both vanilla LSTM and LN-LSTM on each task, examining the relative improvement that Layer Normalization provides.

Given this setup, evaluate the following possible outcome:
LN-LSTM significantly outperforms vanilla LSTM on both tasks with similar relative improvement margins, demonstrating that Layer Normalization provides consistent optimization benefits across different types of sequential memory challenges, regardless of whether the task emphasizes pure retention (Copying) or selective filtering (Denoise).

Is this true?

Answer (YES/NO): NO